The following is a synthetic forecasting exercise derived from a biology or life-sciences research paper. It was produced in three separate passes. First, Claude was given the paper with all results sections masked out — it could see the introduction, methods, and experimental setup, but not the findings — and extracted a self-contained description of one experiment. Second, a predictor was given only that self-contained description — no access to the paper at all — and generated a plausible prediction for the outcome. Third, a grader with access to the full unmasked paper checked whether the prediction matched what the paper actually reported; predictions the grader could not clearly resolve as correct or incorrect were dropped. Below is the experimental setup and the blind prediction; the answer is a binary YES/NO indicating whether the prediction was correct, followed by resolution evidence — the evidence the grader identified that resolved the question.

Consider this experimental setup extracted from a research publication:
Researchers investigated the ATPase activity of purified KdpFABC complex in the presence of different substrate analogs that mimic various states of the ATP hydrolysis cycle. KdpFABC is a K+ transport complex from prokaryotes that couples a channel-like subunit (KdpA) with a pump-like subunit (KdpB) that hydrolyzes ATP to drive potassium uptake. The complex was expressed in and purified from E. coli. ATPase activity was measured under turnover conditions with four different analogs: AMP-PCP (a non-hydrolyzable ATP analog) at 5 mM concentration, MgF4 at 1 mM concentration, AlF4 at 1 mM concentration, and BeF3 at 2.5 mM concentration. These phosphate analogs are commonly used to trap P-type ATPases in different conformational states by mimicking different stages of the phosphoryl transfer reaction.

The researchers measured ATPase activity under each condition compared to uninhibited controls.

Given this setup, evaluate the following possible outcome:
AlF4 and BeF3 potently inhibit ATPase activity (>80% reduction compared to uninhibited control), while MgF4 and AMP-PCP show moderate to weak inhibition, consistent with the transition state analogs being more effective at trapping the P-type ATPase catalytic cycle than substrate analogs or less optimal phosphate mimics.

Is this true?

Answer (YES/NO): YES